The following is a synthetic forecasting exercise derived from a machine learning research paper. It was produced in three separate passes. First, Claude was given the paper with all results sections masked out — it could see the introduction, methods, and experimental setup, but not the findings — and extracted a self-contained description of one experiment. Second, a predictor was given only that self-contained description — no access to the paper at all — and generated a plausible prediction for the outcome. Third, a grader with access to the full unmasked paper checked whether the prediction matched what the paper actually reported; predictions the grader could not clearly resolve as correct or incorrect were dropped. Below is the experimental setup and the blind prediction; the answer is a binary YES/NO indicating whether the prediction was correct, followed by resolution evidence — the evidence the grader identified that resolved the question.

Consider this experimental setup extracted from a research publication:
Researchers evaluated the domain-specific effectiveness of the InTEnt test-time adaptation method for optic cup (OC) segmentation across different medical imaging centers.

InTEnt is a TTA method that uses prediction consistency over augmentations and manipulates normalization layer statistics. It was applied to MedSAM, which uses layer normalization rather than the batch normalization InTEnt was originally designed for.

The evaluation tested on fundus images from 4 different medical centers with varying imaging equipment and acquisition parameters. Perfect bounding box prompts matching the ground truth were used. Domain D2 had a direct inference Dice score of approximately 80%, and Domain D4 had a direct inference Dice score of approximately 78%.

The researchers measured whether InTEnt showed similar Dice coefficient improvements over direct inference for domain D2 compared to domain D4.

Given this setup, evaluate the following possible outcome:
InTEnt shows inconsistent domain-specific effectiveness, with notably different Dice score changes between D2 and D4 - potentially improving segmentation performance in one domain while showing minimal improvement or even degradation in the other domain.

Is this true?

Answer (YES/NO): NO